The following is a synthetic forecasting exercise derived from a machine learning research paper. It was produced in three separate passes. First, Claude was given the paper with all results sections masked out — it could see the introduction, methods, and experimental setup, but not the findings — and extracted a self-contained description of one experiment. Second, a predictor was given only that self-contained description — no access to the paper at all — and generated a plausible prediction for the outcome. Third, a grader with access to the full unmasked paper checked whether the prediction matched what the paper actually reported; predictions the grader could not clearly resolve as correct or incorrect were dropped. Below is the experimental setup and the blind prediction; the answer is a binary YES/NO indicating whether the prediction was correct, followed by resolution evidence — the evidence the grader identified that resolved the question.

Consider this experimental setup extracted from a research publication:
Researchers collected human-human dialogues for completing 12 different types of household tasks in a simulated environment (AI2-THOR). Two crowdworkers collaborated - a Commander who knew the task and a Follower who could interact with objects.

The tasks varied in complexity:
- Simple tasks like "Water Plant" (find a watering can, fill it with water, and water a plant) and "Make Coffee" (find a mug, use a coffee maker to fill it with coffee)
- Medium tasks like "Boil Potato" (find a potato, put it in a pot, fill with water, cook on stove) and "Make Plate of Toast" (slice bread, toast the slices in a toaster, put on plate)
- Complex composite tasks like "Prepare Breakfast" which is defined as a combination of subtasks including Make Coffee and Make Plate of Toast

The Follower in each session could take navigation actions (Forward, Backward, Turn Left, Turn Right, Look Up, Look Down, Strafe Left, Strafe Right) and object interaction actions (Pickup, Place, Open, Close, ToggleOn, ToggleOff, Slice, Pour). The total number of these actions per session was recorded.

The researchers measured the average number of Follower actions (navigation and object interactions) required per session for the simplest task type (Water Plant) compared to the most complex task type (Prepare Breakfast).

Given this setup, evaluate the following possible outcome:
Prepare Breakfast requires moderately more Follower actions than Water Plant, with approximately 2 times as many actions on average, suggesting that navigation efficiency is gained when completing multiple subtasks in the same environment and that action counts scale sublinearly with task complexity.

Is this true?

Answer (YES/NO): NO